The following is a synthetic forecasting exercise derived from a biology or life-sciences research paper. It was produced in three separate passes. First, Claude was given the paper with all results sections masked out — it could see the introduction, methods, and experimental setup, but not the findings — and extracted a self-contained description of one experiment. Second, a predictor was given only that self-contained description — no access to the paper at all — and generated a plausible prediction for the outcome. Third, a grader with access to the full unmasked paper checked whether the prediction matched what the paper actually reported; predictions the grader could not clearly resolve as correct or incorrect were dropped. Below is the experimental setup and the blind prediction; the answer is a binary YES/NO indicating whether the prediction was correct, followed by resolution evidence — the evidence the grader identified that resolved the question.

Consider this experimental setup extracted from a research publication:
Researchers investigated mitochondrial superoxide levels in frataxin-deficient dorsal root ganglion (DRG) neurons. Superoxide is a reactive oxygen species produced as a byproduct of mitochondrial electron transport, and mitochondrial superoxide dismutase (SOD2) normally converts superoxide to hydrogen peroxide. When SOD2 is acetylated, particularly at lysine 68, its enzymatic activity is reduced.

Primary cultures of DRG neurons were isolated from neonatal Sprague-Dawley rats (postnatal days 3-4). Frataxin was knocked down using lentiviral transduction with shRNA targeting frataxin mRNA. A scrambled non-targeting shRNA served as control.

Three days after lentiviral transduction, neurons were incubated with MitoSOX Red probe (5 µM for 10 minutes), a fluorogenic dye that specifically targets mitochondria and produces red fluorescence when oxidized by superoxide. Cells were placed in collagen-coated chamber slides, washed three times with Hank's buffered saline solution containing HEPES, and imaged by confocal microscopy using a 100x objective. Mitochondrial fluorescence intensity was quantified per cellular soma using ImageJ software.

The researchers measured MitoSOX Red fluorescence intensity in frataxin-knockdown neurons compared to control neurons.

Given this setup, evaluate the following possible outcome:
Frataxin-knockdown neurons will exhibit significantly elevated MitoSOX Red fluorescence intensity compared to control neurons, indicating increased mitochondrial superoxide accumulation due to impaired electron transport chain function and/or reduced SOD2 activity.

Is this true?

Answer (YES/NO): YES